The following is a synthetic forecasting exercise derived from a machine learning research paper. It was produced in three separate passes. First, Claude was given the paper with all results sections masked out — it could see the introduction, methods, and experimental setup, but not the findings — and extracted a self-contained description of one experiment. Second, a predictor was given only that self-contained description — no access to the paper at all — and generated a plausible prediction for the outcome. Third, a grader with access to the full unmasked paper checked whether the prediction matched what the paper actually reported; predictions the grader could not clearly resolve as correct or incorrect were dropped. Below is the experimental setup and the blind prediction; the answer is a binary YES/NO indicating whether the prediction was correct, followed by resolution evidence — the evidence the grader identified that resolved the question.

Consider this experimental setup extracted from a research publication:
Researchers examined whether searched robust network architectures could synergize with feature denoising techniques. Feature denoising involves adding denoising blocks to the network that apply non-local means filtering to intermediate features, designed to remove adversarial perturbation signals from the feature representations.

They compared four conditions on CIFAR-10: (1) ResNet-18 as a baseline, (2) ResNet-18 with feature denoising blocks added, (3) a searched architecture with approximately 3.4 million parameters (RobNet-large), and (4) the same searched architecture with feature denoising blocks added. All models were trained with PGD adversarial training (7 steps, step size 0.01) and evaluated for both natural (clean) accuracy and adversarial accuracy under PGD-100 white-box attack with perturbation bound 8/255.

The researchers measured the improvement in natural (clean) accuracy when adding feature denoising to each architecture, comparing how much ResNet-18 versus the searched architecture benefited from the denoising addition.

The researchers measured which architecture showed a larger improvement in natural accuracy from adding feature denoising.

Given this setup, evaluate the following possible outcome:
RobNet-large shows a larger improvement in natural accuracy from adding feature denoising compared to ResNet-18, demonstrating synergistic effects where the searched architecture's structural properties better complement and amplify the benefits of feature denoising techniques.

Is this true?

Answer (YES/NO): YES